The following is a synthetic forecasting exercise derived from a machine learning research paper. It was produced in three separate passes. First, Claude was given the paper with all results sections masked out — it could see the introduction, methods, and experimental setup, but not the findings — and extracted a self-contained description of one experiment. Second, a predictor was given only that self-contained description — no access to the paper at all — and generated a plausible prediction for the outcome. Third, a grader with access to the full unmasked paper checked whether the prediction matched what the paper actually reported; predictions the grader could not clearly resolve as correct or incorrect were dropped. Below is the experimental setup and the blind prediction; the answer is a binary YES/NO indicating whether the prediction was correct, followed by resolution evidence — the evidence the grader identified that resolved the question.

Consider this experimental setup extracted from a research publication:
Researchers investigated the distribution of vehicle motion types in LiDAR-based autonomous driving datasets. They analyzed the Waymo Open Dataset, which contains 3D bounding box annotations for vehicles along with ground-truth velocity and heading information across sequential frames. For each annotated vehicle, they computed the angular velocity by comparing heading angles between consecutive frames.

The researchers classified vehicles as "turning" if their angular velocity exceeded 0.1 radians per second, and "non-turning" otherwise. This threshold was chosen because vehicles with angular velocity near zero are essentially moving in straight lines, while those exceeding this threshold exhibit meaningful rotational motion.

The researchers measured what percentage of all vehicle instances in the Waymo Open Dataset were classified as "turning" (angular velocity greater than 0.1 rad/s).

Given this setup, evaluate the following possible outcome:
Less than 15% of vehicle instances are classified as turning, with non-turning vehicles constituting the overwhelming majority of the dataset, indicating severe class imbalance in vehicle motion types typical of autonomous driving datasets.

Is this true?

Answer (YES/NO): YES